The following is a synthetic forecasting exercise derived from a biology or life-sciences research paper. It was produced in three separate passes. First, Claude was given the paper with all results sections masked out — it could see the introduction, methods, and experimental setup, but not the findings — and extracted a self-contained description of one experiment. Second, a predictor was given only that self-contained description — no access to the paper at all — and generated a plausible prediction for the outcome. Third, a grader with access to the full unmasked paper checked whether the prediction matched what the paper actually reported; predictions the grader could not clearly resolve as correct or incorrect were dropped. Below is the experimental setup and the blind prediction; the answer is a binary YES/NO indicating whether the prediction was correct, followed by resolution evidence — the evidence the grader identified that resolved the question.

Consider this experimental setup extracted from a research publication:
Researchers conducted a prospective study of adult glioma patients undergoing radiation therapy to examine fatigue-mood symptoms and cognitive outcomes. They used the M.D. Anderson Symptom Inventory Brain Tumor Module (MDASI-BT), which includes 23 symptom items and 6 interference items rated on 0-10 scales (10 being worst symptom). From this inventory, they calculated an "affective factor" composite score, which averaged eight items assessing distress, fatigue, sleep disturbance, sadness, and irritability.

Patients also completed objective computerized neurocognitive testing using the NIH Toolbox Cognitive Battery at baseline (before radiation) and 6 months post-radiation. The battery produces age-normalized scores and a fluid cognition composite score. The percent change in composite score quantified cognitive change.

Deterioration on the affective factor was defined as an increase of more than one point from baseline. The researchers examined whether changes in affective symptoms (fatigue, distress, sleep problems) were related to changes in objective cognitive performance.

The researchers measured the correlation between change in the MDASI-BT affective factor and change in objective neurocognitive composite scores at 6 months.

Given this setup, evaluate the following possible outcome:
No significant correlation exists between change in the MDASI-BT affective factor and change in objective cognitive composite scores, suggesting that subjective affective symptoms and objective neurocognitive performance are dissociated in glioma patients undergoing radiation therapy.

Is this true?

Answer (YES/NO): YES